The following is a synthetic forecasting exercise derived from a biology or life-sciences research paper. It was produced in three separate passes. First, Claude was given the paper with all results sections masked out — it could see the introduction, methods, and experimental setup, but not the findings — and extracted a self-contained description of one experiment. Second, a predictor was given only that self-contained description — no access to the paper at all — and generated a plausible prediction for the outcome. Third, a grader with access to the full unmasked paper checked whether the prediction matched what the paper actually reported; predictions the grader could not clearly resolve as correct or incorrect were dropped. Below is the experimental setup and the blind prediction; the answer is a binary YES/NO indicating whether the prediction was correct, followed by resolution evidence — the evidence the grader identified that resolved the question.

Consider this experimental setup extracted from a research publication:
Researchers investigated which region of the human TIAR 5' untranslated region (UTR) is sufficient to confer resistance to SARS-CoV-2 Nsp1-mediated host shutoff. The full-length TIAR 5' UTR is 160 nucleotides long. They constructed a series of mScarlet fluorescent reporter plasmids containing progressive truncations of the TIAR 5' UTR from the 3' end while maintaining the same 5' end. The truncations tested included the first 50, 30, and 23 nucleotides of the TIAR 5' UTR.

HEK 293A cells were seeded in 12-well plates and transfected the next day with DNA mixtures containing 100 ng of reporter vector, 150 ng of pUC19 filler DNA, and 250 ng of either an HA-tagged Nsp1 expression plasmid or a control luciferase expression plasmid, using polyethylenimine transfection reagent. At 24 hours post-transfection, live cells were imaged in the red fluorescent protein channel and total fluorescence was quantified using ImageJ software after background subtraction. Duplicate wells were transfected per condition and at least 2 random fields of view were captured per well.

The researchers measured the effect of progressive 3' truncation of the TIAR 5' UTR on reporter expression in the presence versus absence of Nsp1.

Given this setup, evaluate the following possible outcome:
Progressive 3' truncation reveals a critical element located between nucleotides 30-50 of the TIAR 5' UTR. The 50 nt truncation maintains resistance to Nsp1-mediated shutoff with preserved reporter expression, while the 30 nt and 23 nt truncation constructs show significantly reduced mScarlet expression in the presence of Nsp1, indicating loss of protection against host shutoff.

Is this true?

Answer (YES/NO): NO